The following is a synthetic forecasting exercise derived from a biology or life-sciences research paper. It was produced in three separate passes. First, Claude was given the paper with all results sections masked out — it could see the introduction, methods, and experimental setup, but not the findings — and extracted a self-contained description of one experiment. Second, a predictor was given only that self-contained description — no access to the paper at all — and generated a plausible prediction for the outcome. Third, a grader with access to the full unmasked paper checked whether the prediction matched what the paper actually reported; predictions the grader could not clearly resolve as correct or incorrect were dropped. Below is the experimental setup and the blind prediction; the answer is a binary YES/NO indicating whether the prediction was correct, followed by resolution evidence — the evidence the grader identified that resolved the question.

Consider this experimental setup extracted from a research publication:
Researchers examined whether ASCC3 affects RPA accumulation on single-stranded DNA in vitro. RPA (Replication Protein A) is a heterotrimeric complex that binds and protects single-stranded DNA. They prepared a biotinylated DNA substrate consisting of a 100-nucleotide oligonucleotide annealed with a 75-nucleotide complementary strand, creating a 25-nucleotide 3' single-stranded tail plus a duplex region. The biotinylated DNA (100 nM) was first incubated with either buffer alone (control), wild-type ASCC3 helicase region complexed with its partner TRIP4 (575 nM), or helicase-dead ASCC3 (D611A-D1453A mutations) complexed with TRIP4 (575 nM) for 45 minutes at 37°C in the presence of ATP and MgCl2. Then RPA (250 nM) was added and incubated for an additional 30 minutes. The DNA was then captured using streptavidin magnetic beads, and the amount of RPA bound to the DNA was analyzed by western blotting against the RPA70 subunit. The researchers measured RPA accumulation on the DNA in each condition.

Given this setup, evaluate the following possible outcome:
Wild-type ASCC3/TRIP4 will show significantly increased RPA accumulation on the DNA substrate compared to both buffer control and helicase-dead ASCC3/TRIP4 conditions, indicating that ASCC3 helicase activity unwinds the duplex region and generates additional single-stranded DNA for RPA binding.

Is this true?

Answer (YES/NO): YES